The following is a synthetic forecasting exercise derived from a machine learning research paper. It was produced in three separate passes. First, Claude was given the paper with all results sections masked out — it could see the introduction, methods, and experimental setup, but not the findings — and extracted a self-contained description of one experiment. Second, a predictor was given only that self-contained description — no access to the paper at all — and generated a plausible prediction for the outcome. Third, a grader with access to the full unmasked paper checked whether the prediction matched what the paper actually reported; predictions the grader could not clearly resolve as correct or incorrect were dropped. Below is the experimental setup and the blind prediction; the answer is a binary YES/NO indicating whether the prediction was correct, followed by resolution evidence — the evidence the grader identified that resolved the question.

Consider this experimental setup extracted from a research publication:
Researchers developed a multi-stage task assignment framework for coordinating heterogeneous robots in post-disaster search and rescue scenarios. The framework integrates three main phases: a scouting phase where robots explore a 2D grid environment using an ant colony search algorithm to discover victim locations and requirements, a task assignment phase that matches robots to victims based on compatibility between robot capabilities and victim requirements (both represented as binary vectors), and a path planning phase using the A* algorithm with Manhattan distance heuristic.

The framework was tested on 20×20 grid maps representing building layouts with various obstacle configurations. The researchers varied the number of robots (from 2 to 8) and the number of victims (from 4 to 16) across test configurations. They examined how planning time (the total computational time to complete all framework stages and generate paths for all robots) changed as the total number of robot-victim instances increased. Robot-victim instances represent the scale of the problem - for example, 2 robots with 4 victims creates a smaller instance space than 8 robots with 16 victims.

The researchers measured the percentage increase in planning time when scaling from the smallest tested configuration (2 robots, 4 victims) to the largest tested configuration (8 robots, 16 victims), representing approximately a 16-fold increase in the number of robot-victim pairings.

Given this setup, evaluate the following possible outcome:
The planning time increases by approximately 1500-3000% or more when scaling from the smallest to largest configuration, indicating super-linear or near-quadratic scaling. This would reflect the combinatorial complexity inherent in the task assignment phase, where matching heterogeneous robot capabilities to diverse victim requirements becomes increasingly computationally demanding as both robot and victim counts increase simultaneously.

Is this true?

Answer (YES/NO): NO